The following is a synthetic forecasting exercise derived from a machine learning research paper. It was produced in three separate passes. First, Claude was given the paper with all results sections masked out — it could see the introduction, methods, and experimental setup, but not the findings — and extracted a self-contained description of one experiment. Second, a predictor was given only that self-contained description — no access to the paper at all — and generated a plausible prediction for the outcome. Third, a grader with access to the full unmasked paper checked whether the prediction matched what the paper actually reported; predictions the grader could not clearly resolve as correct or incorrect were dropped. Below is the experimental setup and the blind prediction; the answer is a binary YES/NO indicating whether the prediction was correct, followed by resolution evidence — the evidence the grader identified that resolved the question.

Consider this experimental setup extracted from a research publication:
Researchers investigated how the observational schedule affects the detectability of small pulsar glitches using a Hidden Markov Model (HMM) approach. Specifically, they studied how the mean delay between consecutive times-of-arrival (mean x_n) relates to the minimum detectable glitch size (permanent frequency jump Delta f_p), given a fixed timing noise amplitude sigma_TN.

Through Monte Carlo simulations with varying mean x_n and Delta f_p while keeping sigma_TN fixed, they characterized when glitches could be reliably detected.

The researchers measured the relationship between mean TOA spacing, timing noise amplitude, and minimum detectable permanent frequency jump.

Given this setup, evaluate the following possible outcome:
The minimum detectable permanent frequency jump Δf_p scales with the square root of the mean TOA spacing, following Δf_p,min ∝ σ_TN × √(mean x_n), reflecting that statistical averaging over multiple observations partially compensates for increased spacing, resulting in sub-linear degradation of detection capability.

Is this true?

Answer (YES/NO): YES